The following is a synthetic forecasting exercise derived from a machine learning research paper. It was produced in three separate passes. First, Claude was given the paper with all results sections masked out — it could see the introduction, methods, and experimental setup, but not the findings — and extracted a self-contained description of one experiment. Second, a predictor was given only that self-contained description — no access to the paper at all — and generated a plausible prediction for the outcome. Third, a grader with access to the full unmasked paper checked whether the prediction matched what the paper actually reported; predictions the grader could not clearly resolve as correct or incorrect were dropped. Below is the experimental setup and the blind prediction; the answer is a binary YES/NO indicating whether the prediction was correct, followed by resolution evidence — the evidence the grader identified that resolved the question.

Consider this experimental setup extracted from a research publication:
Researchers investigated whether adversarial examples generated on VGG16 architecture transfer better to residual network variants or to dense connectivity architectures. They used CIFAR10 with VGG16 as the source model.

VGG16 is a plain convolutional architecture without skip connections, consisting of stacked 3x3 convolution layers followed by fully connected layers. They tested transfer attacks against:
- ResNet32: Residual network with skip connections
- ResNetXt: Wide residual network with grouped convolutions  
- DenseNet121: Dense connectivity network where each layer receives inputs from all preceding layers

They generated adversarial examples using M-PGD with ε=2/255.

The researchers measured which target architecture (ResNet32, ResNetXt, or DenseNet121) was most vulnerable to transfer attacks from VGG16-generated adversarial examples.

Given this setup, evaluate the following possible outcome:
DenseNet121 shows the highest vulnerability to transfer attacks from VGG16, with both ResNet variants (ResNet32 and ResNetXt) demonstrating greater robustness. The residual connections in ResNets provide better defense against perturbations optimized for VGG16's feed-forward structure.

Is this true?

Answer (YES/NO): NO